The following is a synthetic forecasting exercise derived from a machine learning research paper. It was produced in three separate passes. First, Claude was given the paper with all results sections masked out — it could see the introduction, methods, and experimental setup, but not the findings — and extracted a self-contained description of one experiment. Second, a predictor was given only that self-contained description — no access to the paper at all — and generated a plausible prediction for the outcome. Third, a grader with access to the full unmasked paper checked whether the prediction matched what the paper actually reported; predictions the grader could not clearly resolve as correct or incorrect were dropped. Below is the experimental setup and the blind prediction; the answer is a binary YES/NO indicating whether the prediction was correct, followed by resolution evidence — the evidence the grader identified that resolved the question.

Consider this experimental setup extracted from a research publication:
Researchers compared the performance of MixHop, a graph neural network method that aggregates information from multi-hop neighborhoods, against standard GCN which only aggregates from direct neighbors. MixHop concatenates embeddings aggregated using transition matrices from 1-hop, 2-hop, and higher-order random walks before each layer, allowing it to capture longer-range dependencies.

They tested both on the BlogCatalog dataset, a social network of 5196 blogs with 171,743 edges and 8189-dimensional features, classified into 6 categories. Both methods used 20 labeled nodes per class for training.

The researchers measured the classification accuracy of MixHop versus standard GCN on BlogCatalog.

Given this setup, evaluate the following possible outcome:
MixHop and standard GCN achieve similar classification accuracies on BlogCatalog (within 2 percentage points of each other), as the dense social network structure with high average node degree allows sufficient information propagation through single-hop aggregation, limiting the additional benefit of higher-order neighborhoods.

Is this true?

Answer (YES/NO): NO